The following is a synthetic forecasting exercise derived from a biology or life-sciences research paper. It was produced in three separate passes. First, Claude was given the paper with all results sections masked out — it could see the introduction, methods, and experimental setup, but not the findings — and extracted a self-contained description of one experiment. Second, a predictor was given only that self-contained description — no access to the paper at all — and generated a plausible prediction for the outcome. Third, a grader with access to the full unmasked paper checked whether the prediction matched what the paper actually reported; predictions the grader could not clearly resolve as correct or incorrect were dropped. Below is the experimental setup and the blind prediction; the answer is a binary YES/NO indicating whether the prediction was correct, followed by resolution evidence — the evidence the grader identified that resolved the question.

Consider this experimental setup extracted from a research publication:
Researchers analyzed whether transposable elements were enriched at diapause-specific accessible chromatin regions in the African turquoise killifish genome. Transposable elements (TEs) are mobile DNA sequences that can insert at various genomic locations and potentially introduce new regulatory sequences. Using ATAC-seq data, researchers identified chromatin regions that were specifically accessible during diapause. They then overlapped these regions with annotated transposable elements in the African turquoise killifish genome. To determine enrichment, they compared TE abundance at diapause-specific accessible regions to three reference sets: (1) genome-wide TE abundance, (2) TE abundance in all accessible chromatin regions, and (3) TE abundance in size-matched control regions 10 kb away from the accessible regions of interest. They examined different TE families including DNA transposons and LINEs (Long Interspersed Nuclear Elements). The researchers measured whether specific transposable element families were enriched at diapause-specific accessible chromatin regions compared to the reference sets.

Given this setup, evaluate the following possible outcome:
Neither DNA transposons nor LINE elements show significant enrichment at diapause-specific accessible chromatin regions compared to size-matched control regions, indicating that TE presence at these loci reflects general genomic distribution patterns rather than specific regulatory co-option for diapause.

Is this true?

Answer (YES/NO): NO